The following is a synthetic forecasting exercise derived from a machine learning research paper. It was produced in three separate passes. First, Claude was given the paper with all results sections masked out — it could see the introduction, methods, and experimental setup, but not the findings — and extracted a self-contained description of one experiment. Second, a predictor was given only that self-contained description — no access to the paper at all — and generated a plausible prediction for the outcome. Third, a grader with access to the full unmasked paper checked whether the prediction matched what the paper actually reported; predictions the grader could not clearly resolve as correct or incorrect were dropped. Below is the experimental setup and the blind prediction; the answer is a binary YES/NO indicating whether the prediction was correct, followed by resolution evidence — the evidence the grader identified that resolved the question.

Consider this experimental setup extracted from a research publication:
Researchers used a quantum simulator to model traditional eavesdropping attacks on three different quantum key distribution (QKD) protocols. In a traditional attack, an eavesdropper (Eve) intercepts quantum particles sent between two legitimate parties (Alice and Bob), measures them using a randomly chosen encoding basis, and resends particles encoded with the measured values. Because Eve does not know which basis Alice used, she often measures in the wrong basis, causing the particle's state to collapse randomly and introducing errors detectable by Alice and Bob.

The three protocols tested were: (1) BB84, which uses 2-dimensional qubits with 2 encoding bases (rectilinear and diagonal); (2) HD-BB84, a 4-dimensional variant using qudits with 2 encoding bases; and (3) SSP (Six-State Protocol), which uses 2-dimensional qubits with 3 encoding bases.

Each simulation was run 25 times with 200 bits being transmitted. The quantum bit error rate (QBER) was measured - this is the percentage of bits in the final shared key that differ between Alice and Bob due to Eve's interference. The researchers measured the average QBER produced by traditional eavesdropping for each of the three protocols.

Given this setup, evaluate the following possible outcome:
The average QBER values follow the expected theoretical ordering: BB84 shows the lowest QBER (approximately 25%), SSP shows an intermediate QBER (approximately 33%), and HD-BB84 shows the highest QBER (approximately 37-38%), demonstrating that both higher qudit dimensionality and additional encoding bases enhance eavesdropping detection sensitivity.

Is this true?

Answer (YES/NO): NO